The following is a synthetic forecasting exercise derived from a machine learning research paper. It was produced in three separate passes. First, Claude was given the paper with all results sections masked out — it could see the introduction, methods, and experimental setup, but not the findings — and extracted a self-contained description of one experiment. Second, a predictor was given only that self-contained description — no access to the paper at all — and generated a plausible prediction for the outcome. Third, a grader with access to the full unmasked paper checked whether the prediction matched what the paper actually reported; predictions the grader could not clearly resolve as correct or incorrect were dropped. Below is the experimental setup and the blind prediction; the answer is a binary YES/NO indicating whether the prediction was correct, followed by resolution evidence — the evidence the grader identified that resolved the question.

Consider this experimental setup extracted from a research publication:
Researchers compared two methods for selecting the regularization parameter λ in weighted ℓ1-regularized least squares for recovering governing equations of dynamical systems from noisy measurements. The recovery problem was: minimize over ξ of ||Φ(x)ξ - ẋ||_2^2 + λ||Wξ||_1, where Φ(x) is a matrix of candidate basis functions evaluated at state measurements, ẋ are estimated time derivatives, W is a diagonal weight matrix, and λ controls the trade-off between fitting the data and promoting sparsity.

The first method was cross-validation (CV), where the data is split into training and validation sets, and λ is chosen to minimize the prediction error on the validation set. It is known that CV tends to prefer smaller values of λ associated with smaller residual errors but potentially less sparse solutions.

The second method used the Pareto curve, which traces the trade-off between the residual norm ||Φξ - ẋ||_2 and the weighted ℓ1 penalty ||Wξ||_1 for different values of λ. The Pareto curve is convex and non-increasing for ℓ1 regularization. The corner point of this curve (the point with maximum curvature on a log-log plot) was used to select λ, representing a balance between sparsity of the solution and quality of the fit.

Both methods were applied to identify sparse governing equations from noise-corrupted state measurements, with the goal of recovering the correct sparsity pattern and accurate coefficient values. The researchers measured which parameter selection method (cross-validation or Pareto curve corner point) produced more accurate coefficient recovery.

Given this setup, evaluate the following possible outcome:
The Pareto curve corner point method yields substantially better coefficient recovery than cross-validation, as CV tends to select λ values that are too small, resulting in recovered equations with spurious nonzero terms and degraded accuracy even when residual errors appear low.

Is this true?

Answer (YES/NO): YES